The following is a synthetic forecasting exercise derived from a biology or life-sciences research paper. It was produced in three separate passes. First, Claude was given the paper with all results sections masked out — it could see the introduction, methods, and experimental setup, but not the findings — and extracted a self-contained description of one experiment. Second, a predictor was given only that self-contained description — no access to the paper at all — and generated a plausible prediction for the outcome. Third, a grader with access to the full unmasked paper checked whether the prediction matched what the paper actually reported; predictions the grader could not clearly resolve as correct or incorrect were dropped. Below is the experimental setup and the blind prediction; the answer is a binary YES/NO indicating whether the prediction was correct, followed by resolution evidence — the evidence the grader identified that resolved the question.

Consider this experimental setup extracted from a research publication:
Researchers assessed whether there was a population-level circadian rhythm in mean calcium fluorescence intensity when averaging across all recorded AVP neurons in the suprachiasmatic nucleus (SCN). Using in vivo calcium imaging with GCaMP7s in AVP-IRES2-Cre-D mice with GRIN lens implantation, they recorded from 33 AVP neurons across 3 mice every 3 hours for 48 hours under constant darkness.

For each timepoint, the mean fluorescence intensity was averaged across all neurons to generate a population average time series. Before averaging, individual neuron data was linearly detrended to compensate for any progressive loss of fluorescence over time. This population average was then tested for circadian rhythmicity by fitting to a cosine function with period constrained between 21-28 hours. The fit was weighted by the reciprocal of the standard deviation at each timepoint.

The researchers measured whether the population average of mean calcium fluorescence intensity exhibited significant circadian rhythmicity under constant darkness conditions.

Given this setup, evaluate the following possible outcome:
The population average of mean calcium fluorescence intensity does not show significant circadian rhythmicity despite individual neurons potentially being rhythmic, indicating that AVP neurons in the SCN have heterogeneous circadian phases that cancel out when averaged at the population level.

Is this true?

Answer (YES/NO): YES